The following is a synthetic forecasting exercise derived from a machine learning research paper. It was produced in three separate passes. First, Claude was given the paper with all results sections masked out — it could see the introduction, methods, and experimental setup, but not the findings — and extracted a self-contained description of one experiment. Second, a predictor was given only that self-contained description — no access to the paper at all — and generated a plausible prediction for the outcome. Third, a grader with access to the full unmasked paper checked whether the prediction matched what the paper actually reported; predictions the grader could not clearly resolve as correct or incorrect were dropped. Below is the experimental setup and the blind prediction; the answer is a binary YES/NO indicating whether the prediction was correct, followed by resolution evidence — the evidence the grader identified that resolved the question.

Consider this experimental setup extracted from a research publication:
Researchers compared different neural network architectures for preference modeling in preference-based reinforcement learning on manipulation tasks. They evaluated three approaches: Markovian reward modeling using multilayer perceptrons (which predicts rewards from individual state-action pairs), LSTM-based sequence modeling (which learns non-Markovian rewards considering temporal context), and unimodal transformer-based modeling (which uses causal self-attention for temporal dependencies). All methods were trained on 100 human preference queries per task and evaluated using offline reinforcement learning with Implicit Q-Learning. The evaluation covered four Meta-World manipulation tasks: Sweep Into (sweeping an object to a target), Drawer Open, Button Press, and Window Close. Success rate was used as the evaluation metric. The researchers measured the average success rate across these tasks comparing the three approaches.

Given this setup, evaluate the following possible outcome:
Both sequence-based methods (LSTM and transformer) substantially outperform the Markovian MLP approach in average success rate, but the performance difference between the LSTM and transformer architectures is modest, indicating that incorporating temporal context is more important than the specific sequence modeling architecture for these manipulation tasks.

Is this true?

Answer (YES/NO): NO